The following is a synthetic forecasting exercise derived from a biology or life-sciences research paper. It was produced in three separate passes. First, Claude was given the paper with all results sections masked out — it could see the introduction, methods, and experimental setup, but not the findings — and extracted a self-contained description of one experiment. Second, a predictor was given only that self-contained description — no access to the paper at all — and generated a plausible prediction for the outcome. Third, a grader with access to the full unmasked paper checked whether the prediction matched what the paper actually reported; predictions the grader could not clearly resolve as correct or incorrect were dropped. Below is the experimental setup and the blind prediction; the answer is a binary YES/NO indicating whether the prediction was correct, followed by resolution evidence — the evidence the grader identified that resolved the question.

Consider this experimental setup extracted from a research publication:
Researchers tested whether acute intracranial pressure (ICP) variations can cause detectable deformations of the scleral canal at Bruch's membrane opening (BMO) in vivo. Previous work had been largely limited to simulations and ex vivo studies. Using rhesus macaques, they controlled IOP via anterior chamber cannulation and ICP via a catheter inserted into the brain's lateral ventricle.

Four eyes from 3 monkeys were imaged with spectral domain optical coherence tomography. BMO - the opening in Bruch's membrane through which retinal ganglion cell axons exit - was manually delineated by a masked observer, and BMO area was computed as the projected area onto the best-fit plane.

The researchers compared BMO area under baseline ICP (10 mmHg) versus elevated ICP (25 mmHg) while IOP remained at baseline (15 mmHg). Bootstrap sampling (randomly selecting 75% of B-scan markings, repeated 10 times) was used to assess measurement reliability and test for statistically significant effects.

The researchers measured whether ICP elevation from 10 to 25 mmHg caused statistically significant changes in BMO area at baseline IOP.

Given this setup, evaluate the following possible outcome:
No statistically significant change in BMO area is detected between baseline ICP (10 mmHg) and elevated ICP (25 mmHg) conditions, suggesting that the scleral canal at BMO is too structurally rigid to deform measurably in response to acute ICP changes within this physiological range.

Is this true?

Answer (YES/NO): NO